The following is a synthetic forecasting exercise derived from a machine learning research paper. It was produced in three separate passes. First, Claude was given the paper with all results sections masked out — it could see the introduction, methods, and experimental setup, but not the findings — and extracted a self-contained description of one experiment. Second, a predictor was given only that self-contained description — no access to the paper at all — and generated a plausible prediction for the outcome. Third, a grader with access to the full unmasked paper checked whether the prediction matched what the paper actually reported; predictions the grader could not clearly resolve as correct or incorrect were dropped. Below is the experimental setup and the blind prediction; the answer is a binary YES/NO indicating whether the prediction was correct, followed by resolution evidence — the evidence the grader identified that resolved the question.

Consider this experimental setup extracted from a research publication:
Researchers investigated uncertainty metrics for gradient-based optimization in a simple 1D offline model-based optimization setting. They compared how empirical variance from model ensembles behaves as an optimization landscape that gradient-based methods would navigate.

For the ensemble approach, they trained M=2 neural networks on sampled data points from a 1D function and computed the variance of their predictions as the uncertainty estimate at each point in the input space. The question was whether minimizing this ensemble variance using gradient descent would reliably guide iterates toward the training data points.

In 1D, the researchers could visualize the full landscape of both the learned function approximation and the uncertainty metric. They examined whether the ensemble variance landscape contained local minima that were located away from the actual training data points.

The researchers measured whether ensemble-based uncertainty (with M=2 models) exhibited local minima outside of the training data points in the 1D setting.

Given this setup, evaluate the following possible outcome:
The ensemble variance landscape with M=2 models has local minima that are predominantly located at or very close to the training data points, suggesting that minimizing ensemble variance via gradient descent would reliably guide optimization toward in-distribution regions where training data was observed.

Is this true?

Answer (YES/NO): NO